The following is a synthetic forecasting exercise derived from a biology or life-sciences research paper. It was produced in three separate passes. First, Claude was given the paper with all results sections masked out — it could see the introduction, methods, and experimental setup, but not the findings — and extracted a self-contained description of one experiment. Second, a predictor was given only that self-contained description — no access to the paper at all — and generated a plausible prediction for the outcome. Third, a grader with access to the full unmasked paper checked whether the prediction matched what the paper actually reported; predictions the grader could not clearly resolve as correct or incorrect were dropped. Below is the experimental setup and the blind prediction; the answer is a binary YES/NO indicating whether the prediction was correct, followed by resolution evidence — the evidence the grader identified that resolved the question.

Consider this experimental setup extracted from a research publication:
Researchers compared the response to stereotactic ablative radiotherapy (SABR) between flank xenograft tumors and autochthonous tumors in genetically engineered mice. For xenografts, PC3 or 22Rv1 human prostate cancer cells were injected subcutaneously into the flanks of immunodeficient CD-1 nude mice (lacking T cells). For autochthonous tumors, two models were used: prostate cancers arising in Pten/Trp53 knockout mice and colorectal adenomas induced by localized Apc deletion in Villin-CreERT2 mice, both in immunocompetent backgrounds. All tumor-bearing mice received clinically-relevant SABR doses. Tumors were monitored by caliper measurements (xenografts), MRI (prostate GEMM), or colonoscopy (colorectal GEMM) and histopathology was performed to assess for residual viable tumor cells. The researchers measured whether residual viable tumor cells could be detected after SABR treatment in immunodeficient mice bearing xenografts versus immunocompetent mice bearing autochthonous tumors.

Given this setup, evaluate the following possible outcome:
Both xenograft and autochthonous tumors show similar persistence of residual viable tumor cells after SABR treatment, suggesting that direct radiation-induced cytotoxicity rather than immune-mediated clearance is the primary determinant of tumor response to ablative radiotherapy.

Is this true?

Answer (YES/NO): NO